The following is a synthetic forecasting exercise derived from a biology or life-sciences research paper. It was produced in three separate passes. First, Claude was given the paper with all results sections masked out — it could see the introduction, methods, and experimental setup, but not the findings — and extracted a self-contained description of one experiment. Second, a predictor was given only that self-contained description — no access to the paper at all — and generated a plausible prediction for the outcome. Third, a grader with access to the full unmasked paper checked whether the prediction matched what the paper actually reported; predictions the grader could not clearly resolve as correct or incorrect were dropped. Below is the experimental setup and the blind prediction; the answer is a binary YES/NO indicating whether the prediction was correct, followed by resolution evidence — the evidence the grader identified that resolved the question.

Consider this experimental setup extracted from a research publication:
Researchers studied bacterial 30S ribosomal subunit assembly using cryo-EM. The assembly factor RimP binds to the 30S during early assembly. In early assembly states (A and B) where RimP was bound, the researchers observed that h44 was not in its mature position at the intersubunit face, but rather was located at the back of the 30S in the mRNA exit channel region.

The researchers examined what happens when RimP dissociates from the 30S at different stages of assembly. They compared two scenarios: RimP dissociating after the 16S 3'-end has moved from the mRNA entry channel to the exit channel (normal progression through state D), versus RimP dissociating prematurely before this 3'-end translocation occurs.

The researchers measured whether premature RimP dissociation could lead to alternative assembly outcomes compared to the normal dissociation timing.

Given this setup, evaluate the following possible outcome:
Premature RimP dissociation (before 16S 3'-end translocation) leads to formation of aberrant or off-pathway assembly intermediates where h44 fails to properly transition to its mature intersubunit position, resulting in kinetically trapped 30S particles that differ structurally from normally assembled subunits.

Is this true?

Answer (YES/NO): YES